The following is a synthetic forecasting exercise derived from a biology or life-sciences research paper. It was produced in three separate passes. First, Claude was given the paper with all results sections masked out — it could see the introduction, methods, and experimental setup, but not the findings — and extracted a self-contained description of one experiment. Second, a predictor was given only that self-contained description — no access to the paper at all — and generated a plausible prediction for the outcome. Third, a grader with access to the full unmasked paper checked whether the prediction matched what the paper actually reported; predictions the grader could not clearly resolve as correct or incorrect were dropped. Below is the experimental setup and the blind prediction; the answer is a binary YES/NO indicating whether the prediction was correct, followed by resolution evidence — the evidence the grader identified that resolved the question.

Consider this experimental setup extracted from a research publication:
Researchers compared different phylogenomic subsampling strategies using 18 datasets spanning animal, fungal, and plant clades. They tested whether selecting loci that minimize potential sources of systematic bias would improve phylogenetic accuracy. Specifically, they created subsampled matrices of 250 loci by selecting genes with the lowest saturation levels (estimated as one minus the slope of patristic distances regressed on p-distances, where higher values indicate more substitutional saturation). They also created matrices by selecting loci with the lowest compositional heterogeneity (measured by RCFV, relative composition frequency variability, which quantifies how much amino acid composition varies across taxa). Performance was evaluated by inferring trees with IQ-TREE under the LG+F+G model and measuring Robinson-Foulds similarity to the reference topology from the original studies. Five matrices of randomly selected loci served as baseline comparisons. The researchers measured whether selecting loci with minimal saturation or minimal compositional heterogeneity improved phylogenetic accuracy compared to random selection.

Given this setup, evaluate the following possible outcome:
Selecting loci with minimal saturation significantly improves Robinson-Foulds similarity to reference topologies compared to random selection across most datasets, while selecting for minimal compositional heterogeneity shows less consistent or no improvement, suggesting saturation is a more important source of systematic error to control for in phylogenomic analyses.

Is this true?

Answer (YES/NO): NO